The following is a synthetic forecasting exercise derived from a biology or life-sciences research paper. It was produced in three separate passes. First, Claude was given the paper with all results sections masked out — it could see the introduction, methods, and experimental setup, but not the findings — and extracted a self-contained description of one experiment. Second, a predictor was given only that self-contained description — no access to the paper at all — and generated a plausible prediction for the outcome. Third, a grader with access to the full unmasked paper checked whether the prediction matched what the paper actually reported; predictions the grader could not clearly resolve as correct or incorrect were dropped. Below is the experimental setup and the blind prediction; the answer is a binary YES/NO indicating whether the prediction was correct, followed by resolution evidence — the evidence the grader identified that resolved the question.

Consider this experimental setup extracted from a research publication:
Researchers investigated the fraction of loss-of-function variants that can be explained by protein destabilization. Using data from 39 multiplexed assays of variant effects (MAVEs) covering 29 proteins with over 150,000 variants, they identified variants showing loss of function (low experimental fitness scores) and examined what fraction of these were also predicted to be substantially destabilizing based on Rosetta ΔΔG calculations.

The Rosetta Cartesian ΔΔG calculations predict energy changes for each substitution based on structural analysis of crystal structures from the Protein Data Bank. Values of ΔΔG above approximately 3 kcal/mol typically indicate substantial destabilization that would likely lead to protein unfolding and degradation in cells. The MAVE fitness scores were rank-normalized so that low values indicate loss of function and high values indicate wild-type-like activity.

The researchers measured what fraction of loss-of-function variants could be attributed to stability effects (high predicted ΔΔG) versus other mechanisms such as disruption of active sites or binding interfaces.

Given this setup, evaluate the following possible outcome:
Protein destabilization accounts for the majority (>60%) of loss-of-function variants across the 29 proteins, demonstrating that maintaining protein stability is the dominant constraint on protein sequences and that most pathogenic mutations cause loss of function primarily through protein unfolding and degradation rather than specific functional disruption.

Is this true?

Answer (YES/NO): NO